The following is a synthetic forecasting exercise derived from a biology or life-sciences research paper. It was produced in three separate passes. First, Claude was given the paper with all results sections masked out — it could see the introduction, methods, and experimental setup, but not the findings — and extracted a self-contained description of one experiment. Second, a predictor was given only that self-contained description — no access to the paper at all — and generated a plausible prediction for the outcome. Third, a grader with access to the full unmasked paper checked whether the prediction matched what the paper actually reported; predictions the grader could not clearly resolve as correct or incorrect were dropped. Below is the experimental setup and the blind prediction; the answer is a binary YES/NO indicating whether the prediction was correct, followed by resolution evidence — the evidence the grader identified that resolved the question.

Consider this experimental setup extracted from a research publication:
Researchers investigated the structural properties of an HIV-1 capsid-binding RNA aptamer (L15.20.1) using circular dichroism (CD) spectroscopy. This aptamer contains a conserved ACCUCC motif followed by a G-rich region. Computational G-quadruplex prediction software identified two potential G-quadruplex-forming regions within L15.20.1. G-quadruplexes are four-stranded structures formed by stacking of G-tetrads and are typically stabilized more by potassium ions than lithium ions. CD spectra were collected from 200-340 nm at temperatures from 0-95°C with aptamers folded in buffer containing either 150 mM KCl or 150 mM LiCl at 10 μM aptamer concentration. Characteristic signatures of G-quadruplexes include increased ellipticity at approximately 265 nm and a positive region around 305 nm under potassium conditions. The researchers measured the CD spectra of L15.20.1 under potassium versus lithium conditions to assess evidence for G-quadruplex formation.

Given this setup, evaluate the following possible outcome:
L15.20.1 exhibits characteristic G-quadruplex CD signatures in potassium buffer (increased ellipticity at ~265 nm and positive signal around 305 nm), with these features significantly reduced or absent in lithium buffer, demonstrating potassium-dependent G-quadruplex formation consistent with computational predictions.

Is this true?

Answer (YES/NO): YES